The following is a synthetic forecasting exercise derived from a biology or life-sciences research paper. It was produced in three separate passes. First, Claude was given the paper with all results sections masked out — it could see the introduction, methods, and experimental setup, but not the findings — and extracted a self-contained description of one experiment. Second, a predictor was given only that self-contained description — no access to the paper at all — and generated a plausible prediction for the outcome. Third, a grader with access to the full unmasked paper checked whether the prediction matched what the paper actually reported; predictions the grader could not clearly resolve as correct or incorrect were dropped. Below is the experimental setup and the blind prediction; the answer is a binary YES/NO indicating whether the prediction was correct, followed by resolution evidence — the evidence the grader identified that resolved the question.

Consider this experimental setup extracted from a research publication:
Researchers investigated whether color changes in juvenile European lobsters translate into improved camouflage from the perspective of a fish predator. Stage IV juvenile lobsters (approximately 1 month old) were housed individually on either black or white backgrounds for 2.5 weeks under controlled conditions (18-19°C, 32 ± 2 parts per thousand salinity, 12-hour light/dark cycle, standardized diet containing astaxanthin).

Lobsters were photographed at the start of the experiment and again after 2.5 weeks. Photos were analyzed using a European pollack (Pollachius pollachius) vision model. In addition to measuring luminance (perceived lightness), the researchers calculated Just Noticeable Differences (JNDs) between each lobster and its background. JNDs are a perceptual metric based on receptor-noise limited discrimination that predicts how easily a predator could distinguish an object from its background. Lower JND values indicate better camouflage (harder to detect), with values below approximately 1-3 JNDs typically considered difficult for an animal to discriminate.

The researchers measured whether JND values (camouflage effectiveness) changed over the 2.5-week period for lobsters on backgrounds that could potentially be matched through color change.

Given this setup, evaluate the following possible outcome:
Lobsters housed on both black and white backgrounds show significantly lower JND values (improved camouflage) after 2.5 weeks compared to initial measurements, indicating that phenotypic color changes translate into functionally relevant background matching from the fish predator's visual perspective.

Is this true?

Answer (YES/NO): NO